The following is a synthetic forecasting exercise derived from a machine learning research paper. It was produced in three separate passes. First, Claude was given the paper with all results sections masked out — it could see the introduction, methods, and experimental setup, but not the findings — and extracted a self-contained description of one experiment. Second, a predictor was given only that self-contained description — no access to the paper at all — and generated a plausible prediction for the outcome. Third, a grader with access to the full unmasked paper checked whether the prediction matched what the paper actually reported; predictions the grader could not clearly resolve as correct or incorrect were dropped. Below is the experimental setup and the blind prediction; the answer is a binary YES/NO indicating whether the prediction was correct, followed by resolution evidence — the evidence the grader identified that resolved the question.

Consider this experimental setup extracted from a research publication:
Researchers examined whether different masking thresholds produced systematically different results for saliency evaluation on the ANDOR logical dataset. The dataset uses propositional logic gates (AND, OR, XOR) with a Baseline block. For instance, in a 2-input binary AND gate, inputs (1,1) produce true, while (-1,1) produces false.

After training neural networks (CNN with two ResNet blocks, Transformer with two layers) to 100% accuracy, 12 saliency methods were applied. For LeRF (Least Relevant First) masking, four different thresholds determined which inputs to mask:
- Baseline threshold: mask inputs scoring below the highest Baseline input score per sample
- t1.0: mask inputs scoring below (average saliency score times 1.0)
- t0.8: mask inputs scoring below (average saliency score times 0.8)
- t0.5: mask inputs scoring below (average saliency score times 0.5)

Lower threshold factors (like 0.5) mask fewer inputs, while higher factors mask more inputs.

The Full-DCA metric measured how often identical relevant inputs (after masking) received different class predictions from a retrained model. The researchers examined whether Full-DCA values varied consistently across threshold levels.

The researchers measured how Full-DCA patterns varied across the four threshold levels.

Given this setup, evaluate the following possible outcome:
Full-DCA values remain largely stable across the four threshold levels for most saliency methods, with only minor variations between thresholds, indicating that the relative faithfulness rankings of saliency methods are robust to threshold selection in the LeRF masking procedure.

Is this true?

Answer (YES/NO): NO